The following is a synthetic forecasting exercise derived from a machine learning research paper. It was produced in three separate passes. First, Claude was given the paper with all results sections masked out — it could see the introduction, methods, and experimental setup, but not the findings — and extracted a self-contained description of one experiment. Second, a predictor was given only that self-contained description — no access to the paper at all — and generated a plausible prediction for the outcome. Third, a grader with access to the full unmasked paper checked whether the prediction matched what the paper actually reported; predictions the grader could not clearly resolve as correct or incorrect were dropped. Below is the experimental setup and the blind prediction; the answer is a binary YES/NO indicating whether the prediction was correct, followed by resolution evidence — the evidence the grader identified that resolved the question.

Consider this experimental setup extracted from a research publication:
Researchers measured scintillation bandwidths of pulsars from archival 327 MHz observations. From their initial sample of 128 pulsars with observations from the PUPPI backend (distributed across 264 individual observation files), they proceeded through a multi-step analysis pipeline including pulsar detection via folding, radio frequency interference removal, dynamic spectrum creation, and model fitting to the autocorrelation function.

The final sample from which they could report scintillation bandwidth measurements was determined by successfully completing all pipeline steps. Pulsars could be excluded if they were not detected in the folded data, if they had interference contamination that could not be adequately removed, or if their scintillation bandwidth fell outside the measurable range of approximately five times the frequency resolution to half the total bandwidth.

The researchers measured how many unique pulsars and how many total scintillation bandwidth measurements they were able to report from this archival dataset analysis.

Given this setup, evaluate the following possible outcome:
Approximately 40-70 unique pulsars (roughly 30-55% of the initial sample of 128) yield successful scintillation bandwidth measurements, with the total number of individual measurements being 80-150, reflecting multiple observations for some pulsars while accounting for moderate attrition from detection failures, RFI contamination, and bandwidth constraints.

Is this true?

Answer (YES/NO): NO